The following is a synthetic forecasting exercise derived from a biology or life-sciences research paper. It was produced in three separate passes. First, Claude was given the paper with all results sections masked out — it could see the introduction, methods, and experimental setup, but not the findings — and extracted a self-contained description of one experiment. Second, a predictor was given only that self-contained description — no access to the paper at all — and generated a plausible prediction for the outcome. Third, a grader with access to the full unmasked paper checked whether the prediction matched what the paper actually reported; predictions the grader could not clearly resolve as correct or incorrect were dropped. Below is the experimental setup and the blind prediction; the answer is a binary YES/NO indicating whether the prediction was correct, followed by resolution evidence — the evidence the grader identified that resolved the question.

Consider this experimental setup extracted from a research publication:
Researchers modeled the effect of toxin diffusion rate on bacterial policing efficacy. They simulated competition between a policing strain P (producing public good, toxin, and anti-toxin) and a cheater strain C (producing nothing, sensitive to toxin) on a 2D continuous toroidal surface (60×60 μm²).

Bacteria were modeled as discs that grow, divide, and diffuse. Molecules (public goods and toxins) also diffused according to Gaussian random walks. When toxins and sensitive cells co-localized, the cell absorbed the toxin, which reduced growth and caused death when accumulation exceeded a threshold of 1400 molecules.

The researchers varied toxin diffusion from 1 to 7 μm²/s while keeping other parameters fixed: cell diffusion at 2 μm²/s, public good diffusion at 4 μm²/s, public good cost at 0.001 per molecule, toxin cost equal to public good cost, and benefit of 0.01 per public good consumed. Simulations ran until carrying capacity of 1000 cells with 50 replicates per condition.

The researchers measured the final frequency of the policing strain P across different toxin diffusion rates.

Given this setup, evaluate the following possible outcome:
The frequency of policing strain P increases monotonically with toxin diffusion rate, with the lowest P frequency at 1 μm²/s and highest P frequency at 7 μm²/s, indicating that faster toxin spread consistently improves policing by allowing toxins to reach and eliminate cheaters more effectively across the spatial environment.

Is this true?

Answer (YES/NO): YES